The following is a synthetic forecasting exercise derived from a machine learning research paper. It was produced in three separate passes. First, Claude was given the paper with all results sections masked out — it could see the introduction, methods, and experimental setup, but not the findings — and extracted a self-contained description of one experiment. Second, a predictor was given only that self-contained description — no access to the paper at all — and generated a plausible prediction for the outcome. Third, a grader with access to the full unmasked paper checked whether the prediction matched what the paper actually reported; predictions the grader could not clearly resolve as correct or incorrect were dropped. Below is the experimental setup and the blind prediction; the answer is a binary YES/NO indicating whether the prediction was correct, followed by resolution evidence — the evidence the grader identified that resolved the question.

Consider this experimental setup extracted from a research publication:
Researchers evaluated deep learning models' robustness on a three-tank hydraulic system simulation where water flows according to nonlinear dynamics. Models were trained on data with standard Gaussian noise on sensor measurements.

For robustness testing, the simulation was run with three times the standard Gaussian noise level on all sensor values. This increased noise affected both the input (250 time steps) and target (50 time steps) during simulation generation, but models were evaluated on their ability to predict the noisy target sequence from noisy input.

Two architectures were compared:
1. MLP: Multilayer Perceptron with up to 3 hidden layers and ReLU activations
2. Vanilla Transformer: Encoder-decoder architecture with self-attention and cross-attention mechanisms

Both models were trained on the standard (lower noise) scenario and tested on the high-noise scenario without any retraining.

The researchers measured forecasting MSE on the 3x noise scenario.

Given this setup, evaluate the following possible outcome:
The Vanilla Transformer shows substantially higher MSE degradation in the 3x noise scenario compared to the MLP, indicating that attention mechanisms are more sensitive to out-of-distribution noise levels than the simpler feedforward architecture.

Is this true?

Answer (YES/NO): YES